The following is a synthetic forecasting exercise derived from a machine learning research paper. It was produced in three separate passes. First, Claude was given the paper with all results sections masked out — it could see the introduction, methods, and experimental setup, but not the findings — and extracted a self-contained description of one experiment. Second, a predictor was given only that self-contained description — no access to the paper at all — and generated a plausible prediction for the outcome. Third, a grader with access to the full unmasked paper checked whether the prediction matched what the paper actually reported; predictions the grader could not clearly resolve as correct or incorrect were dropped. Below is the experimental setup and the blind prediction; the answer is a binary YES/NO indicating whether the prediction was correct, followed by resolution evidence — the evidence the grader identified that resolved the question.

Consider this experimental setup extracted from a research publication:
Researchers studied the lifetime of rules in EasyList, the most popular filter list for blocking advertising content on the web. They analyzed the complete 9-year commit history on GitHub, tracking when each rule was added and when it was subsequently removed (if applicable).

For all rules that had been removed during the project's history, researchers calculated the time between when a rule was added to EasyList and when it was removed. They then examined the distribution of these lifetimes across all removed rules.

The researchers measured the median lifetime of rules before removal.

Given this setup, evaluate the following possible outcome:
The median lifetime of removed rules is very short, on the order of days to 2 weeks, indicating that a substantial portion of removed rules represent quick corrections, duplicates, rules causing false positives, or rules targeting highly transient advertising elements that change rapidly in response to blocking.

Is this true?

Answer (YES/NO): NO